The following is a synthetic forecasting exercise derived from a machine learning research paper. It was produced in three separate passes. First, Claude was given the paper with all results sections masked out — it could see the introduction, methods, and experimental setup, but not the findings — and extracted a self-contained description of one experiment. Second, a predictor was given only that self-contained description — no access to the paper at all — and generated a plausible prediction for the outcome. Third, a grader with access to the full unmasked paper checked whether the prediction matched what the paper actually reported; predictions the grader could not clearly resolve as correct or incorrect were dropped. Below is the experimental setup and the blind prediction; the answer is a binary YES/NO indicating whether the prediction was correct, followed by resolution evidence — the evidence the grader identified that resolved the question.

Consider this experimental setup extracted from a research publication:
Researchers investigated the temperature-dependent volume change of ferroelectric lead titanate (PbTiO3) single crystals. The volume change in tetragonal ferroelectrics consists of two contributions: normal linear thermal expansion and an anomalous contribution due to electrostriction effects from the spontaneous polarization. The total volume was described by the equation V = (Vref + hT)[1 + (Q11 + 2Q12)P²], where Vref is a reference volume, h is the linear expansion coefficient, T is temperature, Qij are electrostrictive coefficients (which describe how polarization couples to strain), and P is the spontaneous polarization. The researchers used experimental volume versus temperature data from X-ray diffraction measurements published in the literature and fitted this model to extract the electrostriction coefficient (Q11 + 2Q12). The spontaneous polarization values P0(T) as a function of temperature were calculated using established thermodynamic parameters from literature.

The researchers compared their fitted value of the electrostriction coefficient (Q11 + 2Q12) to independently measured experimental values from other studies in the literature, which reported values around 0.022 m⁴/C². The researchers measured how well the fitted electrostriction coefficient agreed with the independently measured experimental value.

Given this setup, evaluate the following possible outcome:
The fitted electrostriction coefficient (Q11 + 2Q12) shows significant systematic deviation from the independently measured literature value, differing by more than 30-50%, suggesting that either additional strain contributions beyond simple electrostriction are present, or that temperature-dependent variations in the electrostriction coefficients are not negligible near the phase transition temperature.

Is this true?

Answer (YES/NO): NO